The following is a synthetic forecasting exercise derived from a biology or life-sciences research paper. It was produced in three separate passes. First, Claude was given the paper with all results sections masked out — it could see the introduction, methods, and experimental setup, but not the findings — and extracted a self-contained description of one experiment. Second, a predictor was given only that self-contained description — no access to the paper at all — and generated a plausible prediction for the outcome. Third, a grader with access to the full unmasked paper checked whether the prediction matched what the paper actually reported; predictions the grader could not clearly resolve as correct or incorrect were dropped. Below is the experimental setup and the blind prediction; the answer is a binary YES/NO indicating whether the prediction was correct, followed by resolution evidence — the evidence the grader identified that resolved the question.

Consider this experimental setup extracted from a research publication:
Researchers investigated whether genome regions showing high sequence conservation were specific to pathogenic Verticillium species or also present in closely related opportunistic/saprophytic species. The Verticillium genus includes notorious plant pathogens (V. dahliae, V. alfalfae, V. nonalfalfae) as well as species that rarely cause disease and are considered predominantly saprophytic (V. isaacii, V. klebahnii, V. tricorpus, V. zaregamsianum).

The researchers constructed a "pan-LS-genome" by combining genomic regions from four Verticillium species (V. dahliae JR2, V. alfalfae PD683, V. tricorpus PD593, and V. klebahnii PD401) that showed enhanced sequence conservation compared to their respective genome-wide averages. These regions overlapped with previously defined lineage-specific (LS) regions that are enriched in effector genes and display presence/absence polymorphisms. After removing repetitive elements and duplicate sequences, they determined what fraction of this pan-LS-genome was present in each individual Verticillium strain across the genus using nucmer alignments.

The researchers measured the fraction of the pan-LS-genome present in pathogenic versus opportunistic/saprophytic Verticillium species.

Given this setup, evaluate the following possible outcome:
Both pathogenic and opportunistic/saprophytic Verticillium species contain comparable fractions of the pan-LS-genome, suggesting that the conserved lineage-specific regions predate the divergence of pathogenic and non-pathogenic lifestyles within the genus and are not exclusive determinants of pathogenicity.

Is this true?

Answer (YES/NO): NO